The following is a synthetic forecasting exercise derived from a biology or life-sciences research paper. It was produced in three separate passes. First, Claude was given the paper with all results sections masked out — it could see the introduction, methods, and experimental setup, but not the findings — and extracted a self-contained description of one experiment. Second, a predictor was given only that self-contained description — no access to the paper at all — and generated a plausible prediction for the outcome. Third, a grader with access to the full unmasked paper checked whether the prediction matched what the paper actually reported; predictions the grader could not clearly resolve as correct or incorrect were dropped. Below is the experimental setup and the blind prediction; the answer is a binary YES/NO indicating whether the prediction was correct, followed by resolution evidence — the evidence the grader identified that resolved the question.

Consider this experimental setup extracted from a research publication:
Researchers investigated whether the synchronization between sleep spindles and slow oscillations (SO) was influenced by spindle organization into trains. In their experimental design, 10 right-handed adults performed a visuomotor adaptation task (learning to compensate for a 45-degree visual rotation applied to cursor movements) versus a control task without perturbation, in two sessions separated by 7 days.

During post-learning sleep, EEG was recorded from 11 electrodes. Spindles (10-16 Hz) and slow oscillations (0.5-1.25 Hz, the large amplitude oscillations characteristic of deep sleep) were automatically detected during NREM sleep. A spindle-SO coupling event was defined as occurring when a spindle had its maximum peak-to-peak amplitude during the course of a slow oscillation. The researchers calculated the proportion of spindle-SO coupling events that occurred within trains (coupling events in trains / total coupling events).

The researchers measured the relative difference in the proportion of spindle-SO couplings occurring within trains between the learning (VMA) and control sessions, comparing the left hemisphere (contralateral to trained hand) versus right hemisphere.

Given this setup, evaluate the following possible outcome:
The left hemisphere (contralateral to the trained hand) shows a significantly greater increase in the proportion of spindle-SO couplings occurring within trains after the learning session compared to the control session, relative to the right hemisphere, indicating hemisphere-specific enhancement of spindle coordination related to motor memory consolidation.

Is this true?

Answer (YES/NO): YES